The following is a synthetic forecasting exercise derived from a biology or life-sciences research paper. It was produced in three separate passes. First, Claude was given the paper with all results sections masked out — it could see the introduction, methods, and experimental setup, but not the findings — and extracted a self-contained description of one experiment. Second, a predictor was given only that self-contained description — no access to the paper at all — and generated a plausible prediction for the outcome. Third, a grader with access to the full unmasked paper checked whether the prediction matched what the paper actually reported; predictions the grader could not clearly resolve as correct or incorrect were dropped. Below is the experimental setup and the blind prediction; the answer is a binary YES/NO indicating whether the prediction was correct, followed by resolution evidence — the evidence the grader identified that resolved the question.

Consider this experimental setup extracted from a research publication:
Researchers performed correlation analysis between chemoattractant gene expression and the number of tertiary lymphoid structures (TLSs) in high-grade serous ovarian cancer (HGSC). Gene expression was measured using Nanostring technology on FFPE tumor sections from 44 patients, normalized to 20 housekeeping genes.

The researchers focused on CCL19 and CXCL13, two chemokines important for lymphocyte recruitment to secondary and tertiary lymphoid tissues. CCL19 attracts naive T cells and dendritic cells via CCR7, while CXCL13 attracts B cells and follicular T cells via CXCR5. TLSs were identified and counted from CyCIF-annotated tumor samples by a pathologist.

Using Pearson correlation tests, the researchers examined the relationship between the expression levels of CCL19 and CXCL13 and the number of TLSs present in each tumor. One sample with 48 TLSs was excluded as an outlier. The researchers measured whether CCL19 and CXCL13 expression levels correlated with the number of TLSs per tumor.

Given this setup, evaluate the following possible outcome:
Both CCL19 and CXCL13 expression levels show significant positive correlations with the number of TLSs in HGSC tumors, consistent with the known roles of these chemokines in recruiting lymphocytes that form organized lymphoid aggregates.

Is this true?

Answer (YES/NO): YES